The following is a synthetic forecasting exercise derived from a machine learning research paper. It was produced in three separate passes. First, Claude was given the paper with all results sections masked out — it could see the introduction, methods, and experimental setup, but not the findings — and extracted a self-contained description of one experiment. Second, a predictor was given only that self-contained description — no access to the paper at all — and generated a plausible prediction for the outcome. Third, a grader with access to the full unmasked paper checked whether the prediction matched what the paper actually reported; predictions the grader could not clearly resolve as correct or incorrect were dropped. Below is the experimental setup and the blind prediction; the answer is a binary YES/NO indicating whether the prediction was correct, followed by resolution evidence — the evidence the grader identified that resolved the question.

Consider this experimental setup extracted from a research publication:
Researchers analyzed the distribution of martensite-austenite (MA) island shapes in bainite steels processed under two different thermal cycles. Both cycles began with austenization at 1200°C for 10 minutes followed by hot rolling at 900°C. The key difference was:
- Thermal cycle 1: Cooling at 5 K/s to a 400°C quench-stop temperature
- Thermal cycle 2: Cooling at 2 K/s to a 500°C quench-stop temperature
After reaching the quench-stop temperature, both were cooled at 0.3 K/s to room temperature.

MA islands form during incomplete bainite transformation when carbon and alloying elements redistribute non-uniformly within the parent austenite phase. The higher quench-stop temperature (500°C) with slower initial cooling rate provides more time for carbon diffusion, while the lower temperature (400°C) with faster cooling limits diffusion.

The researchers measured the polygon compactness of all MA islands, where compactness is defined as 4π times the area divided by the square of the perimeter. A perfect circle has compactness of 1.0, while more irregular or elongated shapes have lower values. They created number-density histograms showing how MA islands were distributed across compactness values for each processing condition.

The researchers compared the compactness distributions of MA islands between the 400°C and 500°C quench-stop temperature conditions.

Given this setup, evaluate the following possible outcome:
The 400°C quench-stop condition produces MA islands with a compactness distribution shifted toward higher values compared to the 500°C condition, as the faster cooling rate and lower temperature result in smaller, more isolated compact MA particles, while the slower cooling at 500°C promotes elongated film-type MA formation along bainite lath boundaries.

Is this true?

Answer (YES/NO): NO